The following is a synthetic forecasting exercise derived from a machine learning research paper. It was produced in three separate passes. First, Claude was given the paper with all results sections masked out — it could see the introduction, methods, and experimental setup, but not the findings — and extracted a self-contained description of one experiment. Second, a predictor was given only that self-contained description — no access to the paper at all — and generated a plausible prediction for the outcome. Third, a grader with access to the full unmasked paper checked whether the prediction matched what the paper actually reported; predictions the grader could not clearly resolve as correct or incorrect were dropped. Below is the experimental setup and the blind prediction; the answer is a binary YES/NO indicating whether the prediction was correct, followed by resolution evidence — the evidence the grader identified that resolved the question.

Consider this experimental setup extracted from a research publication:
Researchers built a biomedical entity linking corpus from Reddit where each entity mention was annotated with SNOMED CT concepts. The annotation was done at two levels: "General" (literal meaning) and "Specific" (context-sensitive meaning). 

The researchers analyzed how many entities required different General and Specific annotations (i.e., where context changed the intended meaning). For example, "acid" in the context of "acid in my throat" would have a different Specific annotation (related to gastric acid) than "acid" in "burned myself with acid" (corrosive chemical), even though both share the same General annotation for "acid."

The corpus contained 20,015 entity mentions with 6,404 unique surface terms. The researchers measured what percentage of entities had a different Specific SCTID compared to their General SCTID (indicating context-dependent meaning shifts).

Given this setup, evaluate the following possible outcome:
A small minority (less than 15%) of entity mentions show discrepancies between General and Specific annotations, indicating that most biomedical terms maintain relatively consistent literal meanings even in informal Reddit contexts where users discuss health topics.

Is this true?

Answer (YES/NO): YES